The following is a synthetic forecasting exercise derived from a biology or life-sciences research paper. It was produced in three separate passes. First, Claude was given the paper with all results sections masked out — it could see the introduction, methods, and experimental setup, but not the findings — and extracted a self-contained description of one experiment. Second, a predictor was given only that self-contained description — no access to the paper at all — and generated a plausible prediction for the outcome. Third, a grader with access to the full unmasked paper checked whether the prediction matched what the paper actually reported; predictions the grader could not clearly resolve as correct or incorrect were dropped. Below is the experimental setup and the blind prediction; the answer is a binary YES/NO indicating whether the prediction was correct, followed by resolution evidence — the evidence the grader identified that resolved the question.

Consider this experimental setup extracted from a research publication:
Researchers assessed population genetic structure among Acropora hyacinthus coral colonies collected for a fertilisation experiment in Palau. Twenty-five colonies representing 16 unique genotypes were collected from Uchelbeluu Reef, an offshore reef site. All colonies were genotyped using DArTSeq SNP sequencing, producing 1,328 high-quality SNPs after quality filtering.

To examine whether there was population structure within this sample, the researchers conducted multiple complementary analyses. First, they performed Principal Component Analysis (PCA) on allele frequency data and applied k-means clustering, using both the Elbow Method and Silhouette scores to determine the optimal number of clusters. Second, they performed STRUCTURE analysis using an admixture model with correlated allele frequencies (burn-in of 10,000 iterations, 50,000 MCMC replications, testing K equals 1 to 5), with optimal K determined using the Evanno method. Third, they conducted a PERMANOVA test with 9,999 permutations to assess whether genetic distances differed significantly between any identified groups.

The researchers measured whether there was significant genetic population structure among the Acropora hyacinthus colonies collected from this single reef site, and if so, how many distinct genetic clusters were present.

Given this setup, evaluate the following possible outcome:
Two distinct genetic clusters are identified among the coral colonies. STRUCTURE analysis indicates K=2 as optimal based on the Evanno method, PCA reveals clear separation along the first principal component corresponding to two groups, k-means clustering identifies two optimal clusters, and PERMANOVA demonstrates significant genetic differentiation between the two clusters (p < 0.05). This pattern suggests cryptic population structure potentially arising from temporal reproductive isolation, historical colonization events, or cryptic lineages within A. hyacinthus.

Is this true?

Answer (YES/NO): NO